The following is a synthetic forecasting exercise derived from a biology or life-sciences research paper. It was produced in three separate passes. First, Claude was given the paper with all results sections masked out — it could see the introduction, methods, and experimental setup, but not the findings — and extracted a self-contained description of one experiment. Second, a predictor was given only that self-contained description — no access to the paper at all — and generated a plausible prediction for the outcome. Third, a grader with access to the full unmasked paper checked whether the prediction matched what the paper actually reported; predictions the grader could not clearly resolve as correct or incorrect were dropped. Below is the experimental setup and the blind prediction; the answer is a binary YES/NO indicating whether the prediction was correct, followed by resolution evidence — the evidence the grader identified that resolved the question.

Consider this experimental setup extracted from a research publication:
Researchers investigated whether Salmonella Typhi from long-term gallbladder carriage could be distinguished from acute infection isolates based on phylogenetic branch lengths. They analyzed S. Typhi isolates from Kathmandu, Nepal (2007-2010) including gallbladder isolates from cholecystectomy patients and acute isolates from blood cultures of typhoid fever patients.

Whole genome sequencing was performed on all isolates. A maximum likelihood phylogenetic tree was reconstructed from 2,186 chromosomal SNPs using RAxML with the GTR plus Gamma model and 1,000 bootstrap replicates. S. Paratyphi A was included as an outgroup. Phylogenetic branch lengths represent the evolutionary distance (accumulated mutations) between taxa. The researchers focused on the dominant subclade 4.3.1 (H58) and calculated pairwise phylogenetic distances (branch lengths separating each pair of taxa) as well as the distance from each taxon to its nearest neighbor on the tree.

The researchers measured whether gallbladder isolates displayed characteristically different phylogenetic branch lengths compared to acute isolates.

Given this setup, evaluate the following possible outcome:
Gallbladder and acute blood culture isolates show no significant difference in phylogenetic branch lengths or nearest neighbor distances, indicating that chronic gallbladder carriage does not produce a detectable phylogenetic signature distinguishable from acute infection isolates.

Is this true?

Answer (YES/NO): NO